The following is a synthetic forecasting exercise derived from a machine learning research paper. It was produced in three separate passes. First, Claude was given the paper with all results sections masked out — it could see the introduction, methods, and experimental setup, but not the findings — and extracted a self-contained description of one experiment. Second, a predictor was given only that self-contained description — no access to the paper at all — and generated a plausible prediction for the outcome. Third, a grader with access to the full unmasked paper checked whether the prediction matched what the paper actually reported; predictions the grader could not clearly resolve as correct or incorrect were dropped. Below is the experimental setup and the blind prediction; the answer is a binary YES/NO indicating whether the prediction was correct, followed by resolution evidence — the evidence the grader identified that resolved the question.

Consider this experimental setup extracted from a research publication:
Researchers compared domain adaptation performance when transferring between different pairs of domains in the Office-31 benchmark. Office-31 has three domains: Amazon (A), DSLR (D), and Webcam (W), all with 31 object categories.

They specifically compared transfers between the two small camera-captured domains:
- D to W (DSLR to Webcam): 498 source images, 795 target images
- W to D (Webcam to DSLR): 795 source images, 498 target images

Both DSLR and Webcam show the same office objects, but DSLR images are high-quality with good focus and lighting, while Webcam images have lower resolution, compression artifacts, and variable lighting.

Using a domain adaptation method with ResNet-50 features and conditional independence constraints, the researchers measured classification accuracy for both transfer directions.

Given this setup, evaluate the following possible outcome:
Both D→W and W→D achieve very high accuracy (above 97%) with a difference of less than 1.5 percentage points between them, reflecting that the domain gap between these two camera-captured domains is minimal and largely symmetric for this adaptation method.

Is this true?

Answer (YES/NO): YES